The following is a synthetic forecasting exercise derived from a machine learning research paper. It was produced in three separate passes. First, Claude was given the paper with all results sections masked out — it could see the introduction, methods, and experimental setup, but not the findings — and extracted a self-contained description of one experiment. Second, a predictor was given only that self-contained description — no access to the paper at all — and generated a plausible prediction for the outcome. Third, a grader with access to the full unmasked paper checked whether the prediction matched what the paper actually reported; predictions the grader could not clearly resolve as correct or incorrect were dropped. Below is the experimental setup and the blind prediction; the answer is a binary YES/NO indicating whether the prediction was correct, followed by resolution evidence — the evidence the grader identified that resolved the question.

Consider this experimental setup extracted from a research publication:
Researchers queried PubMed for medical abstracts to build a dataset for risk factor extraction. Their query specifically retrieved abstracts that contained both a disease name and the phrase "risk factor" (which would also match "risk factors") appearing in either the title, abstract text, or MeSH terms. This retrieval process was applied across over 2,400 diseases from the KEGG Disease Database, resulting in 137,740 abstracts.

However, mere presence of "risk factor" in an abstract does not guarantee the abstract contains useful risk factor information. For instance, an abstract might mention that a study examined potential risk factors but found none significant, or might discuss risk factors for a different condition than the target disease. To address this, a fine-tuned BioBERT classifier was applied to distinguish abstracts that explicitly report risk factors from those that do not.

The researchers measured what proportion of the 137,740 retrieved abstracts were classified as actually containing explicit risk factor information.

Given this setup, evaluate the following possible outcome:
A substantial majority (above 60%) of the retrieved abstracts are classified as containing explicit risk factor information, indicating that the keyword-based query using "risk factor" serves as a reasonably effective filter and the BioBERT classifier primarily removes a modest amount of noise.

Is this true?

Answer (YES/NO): YES